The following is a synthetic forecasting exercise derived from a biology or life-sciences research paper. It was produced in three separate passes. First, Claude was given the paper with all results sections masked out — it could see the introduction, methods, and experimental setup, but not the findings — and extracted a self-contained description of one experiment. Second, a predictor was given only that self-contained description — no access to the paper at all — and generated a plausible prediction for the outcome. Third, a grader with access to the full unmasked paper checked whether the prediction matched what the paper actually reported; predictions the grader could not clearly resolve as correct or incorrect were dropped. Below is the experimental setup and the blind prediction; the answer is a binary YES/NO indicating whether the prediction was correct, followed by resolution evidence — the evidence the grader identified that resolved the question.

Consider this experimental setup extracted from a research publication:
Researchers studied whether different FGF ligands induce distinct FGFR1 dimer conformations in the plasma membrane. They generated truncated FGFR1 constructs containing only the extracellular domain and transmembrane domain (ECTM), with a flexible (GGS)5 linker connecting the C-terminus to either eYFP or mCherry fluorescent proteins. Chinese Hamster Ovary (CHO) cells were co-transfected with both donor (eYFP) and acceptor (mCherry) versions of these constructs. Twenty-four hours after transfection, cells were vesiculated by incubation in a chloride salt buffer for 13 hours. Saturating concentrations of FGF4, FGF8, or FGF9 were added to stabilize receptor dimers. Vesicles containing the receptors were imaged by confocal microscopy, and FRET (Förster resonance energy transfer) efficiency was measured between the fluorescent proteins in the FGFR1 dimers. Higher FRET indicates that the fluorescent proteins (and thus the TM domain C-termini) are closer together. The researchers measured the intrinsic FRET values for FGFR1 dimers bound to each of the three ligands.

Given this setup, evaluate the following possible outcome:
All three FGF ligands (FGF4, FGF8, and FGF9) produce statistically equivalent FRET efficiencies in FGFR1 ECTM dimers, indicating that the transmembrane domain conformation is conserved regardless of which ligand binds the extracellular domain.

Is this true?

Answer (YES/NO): NO